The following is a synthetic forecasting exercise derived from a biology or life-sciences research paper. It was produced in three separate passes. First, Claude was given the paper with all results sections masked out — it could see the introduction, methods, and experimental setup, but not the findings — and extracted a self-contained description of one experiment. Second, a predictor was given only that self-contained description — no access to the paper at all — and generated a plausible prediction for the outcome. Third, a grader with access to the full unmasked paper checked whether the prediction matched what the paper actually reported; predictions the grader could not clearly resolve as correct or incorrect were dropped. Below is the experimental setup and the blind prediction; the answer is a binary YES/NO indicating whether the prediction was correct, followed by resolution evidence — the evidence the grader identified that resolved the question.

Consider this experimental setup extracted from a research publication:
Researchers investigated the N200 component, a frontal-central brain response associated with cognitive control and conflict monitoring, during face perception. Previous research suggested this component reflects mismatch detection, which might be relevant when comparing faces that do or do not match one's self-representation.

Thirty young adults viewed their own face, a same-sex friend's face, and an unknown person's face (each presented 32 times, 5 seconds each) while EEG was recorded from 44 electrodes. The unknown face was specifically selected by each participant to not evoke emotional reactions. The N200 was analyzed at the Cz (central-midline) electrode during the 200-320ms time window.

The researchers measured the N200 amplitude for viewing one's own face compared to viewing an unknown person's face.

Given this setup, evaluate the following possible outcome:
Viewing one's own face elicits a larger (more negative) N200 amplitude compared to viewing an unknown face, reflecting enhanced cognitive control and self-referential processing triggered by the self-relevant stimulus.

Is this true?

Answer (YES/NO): NO